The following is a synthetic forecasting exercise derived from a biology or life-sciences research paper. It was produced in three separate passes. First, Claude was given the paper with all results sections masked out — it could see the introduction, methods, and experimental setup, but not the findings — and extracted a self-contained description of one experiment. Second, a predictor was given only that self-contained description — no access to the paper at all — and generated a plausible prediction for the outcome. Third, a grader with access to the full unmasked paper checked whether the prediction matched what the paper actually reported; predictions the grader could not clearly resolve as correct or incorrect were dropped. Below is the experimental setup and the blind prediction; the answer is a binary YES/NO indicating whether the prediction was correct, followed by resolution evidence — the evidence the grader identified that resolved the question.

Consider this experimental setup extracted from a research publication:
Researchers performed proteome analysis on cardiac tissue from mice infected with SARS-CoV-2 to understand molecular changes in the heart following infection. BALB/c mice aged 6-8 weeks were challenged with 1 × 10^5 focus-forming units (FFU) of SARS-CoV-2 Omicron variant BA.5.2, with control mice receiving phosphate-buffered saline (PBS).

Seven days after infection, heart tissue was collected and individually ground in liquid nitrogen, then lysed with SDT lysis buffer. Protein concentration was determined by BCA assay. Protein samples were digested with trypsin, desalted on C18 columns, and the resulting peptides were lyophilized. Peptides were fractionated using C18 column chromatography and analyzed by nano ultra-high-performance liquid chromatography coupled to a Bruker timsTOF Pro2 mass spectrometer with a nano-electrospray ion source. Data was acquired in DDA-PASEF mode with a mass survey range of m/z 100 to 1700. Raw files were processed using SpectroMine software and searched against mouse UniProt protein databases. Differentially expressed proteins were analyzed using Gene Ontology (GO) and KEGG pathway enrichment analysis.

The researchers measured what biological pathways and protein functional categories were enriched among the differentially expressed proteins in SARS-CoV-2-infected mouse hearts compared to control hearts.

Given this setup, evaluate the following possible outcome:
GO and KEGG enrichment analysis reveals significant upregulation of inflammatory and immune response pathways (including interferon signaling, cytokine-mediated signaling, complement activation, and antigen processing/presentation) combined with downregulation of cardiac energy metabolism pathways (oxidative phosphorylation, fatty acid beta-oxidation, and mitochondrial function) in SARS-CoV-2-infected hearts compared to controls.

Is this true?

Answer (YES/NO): NO